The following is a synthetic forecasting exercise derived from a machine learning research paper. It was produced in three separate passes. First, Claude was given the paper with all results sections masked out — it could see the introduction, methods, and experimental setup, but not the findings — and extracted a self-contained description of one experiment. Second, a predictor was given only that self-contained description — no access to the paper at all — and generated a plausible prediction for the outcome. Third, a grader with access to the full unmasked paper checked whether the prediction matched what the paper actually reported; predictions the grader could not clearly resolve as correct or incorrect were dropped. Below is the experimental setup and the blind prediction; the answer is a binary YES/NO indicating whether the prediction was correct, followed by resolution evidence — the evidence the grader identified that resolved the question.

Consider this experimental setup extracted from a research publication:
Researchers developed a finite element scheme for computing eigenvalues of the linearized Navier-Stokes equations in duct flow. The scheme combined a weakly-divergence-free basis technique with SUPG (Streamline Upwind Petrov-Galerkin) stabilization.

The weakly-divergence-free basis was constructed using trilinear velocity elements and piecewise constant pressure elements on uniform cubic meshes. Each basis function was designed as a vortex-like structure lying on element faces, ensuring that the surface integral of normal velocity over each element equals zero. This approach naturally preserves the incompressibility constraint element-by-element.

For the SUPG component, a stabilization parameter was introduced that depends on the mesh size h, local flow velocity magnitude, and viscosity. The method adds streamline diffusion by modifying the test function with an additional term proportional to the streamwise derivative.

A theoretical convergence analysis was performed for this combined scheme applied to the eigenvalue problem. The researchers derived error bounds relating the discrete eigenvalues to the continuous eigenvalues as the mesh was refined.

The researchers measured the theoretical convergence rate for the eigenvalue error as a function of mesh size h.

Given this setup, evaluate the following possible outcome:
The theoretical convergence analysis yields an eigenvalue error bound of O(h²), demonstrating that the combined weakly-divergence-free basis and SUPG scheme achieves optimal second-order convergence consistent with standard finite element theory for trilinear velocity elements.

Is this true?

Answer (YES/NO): YES